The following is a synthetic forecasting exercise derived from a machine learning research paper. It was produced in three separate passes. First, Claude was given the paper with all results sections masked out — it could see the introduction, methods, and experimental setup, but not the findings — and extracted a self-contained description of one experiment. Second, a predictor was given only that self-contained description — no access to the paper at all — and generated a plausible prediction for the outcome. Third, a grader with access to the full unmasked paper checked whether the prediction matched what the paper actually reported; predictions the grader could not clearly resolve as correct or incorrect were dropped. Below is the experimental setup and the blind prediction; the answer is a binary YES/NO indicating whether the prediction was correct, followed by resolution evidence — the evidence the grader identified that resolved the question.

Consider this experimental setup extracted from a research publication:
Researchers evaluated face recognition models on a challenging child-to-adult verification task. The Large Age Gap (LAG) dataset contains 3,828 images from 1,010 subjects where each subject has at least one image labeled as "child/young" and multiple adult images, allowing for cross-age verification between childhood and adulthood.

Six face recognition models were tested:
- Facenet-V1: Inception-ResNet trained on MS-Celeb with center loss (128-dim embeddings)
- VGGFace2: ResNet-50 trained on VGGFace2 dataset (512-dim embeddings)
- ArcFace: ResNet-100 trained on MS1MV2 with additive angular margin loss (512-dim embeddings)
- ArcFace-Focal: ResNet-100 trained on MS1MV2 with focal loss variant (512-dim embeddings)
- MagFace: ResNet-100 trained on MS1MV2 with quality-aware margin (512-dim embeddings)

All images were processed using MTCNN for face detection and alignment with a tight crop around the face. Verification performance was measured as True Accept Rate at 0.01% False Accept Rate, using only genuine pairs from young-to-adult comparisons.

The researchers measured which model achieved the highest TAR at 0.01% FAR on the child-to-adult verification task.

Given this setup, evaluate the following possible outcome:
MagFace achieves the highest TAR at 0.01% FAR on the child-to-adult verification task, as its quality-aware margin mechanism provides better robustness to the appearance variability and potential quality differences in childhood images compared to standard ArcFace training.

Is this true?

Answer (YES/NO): NO